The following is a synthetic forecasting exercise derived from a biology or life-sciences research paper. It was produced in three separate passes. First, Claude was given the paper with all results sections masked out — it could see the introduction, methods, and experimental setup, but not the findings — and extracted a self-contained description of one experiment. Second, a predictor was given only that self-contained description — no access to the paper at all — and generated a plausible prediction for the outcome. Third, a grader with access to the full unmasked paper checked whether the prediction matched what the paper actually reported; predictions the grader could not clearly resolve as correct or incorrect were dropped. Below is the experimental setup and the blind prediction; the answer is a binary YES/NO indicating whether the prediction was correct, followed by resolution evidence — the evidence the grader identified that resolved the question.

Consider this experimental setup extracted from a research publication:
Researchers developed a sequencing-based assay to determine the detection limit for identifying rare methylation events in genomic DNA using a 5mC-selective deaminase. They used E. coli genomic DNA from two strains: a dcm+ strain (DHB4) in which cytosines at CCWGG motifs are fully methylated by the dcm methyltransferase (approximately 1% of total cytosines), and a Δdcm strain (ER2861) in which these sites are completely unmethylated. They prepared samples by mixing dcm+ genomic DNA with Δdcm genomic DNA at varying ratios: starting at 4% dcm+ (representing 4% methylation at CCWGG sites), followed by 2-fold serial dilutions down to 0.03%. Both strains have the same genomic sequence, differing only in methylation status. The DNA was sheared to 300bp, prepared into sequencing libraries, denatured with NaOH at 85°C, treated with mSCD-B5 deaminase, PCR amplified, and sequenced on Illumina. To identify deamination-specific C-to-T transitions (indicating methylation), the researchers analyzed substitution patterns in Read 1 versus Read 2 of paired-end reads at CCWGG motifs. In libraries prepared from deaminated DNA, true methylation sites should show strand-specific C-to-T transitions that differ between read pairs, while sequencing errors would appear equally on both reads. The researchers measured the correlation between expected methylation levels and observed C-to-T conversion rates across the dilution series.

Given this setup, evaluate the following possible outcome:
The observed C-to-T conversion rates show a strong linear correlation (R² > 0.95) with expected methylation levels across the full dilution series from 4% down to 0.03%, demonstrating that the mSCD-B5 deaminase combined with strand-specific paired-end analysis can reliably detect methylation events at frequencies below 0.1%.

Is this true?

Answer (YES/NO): NO